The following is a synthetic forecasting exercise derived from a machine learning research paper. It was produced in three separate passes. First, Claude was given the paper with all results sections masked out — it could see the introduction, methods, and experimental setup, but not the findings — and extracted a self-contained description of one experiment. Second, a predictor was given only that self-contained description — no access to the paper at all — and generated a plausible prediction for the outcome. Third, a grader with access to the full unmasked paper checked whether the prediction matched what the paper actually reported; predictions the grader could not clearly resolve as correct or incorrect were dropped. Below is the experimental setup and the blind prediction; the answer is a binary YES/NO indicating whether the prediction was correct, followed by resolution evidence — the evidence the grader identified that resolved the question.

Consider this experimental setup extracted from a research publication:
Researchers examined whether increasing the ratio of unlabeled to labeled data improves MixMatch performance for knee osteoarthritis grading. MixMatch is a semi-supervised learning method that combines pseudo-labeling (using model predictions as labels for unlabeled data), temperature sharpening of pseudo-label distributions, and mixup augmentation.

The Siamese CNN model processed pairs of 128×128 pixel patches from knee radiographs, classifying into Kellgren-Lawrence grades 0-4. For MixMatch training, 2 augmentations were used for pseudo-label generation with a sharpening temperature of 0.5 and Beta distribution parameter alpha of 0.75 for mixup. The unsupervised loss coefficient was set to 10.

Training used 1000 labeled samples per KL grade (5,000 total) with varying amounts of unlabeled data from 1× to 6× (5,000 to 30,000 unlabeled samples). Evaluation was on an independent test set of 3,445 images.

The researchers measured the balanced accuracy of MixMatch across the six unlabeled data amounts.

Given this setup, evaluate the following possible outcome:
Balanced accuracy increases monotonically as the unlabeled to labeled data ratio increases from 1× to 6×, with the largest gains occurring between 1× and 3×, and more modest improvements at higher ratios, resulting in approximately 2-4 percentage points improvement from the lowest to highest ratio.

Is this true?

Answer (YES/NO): NO